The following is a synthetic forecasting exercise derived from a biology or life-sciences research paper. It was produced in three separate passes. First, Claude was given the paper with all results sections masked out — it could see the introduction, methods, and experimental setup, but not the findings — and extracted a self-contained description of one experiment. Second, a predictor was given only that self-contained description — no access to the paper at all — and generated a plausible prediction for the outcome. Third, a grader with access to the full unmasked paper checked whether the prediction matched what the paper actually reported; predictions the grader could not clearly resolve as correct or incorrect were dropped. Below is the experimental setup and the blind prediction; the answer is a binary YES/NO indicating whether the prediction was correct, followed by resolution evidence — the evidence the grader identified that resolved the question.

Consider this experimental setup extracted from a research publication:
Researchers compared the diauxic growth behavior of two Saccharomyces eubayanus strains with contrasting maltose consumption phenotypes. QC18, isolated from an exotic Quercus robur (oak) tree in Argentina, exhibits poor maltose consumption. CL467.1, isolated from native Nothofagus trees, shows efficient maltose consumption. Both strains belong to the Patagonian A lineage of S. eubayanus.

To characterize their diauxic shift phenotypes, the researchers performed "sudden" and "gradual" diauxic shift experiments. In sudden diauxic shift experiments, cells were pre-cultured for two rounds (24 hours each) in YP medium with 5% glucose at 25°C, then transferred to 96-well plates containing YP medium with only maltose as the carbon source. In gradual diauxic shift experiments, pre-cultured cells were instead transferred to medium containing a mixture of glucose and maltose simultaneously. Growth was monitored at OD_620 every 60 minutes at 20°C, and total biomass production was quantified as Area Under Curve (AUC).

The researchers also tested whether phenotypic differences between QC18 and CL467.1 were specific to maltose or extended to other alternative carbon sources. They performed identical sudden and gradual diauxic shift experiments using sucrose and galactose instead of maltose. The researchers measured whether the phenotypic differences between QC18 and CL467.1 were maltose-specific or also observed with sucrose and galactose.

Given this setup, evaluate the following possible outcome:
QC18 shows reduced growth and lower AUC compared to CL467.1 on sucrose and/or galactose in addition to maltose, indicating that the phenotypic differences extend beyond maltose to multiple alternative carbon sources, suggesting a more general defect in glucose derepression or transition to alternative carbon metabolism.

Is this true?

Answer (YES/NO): NO